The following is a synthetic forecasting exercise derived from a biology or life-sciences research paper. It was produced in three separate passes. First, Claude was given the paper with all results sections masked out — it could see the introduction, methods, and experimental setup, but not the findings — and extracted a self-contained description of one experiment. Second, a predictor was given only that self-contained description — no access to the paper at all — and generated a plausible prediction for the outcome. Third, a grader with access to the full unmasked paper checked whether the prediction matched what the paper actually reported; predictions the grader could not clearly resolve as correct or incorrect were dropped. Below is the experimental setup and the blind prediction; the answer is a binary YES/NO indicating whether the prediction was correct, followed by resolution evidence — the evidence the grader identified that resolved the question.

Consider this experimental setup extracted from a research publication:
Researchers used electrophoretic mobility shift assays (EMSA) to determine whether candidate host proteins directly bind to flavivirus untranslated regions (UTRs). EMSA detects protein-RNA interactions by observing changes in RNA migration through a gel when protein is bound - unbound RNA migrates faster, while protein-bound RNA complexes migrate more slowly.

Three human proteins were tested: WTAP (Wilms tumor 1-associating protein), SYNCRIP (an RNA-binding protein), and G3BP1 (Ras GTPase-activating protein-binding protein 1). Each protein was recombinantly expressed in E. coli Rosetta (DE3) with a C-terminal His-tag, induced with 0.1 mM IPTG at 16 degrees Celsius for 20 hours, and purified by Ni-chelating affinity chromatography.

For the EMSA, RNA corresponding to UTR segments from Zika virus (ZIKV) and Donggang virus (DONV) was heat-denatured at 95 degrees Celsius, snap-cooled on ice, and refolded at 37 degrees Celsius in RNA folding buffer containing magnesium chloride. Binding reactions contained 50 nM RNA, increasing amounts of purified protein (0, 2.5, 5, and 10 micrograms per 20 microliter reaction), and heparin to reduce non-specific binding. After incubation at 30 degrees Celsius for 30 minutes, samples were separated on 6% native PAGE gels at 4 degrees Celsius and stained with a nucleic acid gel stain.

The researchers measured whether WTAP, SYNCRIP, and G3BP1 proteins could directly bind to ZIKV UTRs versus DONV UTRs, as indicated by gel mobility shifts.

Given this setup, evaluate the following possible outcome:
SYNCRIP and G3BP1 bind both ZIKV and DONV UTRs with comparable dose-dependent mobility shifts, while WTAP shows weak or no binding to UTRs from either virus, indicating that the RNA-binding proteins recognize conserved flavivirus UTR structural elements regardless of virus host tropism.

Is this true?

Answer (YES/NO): NO